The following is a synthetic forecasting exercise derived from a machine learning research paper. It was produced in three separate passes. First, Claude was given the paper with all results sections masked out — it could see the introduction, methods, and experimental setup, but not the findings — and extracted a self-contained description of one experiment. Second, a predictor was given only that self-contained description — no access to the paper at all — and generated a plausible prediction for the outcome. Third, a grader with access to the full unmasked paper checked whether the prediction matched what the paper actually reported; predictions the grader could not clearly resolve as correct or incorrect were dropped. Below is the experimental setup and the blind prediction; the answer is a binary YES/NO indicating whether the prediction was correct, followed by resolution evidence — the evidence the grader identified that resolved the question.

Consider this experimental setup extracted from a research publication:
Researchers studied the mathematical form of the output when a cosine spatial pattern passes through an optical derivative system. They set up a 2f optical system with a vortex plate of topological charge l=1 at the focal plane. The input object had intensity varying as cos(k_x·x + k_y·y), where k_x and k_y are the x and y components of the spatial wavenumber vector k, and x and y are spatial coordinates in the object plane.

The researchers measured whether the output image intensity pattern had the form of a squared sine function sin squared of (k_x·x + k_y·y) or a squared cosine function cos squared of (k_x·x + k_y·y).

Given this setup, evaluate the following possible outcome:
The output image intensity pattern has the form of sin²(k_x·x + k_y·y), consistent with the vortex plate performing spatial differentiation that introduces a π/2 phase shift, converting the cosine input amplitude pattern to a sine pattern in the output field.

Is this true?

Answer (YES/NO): YES